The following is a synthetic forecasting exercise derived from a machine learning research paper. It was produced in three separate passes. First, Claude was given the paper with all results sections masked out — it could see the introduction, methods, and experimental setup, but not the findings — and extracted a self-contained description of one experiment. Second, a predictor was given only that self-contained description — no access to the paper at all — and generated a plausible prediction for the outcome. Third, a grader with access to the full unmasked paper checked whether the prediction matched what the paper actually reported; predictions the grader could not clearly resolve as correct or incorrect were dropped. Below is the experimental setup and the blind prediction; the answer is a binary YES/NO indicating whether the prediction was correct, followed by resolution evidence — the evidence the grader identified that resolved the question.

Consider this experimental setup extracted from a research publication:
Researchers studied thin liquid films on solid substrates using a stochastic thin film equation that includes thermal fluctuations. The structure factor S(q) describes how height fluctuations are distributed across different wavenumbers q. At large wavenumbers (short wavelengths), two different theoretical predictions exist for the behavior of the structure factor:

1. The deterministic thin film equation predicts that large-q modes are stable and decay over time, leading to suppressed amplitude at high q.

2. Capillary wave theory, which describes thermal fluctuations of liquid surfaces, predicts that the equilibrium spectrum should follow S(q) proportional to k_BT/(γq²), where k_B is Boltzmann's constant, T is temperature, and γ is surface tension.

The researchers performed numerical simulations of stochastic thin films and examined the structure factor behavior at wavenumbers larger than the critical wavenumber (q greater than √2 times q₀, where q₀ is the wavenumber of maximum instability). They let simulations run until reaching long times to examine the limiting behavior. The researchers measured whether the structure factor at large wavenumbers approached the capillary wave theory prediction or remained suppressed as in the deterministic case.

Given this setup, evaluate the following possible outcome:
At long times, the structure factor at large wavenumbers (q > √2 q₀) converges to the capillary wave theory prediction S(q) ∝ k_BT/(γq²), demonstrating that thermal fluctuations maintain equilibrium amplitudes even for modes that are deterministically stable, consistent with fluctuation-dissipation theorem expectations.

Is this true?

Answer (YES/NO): YES